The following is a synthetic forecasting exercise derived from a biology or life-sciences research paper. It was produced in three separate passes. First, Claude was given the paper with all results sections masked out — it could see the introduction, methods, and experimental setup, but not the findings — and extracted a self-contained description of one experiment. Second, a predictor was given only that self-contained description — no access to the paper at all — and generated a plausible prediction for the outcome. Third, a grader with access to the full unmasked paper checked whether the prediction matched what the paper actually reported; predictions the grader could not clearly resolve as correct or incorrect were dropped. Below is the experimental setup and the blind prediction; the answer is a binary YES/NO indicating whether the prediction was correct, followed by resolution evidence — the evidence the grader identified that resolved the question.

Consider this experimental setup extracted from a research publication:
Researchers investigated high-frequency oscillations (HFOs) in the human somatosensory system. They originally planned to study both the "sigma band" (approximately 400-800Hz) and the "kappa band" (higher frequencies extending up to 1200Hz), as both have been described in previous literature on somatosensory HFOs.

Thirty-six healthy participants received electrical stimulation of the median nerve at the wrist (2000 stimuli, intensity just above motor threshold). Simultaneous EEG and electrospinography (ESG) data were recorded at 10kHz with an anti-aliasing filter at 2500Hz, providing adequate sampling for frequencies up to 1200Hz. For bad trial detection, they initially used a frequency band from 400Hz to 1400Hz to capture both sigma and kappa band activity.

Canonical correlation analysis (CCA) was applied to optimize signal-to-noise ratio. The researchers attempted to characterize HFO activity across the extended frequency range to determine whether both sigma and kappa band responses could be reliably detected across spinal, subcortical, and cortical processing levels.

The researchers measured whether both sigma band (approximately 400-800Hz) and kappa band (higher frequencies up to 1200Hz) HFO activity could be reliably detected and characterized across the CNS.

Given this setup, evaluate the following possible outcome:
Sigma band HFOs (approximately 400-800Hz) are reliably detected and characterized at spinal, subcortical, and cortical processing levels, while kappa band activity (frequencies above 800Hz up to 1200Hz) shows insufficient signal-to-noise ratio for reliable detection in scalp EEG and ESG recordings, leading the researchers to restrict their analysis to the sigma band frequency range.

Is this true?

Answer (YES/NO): YES